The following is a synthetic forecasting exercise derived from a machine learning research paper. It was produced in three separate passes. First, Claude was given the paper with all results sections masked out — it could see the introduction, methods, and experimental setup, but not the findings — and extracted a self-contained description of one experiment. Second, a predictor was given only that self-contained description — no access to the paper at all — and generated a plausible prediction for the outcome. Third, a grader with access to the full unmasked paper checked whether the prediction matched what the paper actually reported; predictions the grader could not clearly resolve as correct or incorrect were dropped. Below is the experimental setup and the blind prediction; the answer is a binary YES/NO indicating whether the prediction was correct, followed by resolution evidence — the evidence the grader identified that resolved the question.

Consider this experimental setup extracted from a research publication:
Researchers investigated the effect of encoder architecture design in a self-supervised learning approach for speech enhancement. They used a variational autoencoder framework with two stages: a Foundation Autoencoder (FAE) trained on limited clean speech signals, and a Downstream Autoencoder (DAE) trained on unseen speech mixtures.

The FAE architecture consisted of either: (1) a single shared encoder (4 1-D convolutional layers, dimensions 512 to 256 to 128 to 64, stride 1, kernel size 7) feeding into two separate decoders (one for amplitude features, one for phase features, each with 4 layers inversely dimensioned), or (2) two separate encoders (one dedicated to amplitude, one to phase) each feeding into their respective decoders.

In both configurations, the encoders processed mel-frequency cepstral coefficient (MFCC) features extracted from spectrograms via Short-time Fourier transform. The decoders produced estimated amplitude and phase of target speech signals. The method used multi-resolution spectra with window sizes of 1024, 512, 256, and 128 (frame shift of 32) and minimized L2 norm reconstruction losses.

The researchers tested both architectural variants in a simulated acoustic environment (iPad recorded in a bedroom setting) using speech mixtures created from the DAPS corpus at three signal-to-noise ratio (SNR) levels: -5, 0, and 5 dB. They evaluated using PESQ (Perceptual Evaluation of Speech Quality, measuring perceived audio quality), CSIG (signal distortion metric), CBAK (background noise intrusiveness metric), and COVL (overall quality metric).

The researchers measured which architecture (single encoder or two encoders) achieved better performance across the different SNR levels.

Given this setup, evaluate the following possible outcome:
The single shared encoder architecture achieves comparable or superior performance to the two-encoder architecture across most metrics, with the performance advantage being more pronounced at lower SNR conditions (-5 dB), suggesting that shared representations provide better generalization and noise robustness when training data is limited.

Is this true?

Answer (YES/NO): YES